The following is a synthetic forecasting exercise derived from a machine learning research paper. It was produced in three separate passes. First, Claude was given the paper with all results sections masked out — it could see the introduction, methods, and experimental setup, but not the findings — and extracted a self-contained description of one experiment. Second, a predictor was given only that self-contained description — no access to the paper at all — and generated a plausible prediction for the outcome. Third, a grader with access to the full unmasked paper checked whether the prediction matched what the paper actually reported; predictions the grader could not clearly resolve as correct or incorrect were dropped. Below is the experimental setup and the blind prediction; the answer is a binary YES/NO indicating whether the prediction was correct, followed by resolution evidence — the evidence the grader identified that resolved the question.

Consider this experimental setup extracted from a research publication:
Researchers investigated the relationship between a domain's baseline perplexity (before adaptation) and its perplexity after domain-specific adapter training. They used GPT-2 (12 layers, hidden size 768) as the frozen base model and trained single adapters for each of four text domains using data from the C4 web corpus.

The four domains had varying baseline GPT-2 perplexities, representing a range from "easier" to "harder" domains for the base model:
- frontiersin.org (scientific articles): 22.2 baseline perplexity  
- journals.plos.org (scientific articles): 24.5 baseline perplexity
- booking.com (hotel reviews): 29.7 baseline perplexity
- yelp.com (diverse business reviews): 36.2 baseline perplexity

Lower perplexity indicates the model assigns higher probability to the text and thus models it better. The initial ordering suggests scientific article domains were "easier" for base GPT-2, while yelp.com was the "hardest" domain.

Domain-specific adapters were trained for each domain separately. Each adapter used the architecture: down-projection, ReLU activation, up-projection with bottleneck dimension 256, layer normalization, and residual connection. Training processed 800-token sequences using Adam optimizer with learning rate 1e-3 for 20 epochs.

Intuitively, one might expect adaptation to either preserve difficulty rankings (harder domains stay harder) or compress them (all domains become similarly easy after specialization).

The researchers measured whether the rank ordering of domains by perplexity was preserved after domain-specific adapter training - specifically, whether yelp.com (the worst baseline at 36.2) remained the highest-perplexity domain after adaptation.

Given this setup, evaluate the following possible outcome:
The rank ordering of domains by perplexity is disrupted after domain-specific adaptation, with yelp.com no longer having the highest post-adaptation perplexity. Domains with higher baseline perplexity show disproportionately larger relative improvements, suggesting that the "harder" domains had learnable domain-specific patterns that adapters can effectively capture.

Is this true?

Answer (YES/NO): NO